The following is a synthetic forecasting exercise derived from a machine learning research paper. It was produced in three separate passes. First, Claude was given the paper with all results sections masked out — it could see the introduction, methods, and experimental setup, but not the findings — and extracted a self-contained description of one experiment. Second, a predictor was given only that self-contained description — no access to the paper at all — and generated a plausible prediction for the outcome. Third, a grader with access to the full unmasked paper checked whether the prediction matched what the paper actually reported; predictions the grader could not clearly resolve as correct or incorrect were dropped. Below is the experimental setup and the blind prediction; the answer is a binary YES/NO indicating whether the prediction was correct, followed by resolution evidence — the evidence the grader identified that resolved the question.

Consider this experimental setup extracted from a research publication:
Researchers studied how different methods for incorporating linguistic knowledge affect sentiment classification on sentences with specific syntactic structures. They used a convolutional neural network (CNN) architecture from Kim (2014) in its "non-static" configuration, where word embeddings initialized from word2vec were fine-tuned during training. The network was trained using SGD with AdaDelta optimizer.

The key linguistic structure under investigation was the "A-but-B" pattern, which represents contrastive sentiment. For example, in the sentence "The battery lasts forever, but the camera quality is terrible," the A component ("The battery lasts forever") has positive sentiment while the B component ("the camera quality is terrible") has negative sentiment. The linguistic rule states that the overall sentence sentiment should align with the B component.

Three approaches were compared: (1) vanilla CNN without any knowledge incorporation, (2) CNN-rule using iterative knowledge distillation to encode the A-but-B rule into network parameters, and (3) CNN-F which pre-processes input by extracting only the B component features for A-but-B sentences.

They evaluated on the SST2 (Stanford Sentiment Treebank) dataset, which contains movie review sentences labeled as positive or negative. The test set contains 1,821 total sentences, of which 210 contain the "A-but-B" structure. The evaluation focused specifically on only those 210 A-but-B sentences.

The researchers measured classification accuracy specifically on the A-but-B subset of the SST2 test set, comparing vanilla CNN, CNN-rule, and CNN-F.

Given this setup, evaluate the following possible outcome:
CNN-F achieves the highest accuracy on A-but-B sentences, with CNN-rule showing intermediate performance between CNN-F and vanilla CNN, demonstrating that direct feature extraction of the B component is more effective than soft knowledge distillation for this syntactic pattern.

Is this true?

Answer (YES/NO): YES